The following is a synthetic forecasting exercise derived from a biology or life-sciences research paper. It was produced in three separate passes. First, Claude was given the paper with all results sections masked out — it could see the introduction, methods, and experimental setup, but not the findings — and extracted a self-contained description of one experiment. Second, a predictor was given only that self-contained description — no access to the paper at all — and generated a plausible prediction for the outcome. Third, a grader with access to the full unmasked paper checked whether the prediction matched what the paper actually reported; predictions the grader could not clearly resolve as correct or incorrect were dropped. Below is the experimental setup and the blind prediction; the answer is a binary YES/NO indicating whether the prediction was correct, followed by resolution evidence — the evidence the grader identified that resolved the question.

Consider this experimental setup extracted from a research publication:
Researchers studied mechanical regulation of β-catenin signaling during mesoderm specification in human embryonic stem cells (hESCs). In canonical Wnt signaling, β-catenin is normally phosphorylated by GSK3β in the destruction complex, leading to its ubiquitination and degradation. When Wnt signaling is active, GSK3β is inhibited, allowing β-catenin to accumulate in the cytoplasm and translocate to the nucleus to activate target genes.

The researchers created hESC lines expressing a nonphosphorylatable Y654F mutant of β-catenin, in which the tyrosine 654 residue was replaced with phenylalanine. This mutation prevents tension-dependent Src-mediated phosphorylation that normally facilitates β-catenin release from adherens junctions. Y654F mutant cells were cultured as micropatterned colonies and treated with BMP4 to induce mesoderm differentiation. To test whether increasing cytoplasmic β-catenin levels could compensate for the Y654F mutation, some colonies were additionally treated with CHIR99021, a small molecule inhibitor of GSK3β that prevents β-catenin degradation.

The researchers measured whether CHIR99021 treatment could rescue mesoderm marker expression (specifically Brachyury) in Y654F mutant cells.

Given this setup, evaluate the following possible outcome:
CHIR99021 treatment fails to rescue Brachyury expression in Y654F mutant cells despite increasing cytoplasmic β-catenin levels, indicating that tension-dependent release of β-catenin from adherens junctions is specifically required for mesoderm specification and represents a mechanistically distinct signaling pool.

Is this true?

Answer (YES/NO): NO